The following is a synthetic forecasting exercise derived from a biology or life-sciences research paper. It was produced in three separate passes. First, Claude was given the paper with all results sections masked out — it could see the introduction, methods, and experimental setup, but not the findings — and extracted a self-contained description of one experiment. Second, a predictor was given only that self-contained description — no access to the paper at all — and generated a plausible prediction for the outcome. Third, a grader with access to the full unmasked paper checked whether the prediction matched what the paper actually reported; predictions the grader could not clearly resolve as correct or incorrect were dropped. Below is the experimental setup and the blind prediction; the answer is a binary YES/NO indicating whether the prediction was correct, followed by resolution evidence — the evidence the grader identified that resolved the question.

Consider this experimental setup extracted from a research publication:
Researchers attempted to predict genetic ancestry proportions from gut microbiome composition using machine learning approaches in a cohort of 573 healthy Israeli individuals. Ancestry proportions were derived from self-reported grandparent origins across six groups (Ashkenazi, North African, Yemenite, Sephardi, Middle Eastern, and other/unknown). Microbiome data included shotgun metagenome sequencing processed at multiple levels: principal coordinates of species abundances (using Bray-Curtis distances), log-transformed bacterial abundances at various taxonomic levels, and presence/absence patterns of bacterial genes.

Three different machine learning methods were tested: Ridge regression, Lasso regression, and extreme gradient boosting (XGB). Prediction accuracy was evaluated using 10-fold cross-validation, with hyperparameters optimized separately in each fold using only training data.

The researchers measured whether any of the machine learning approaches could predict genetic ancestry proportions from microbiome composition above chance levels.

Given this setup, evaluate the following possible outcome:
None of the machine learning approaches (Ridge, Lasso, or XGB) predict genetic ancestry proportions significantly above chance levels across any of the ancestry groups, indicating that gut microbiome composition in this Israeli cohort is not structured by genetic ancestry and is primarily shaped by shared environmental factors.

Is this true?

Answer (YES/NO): YES